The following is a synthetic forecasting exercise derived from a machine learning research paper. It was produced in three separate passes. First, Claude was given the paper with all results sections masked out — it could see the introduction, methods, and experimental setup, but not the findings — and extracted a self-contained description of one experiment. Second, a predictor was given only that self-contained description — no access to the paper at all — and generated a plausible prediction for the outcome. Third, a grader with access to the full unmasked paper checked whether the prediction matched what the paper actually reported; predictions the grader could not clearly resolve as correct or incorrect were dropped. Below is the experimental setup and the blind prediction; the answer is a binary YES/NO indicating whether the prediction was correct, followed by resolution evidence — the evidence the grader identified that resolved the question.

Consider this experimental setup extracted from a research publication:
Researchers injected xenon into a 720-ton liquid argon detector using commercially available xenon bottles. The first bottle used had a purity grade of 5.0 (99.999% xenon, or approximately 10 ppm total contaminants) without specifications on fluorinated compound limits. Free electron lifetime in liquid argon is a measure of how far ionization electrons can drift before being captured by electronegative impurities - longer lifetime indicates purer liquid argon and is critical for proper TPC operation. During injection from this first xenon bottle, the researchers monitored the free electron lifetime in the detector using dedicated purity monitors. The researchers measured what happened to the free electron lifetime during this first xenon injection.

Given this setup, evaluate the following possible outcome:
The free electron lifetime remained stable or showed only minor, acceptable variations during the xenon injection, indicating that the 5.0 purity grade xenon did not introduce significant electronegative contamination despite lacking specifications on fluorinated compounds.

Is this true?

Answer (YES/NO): NO